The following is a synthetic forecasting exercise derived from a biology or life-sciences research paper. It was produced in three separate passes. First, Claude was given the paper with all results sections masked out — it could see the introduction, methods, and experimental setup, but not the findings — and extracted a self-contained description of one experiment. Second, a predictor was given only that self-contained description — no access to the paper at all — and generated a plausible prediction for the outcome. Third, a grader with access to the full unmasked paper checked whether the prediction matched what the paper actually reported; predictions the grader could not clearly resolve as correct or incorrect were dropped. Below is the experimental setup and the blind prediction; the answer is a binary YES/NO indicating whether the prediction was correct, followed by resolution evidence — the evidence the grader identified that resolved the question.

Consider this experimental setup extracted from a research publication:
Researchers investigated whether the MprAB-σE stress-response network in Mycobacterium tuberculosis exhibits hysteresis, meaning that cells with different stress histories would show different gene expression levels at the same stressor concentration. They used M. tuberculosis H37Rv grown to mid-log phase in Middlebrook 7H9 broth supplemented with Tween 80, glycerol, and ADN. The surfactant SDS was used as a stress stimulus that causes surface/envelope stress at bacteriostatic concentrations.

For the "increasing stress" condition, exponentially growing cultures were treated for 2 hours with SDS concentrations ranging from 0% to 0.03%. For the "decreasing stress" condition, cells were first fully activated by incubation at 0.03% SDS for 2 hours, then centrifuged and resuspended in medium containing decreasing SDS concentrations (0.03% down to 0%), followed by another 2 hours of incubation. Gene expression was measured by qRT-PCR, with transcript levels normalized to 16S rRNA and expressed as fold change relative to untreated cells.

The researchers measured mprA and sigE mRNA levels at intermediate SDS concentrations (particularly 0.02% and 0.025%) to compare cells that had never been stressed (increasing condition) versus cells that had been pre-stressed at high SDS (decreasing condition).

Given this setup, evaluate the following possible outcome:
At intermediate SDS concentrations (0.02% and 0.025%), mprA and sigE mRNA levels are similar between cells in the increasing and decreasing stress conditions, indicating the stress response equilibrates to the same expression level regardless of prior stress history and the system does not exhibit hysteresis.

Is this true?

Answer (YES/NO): NO